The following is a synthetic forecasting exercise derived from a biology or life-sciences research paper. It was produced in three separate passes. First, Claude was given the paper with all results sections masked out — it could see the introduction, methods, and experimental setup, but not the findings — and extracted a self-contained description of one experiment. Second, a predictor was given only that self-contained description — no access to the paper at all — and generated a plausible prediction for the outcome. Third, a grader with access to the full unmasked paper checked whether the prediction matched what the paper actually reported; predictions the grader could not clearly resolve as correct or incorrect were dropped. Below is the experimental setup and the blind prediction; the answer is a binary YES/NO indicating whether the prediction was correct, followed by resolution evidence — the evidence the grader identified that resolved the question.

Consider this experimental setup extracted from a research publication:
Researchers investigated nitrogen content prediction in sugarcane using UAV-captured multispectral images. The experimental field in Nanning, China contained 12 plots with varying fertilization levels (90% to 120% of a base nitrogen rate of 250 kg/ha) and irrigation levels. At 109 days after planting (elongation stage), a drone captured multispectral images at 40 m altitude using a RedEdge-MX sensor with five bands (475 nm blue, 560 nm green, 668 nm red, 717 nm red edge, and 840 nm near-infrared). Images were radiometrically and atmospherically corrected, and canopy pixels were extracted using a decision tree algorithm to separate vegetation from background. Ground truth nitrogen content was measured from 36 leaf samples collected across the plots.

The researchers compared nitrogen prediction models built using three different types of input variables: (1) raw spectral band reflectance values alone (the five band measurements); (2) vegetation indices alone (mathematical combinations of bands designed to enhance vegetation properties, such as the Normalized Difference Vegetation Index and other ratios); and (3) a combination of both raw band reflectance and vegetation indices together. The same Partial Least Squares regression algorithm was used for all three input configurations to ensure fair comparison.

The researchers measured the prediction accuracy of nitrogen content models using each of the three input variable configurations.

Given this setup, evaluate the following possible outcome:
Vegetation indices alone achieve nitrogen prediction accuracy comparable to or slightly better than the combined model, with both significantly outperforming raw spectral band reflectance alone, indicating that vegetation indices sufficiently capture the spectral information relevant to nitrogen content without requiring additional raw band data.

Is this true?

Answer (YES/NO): NO